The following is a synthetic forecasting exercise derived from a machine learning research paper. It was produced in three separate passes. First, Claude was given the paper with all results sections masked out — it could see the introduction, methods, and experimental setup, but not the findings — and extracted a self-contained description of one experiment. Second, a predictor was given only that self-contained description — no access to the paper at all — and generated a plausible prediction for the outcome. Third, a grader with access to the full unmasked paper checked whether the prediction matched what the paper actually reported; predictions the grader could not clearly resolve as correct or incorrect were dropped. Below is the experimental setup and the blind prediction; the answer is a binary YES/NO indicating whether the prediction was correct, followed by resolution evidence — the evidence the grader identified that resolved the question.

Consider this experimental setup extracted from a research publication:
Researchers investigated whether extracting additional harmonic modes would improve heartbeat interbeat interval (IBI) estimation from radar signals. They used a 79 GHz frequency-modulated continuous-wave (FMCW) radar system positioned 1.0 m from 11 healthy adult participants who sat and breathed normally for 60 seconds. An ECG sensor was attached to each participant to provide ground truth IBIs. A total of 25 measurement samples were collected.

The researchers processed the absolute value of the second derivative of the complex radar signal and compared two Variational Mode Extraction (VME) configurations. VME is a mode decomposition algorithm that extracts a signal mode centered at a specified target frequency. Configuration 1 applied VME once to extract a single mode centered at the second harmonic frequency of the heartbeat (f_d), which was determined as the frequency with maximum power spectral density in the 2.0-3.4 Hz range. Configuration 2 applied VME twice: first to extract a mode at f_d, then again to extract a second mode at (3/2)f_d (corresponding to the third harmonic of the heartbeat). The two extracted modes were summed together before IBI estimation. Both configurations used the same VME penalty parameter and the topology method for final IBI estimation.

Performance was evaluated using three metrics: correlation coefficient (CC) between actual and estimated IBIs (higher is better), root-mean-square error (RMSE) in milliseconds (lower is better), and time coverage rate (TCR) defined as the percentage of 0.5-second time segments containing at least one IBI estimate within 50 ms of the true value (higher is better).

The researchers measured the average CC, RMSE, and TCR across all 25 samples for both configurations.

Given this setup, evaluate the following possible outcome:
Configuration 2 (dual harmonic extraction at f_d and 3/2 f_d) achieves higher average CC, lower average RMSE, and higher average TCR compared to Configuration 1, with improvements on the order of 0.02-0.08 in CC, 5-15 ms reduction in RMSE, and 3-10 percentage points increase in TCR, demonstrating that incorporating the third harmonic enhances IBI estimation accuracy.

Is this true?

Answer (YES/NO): NO